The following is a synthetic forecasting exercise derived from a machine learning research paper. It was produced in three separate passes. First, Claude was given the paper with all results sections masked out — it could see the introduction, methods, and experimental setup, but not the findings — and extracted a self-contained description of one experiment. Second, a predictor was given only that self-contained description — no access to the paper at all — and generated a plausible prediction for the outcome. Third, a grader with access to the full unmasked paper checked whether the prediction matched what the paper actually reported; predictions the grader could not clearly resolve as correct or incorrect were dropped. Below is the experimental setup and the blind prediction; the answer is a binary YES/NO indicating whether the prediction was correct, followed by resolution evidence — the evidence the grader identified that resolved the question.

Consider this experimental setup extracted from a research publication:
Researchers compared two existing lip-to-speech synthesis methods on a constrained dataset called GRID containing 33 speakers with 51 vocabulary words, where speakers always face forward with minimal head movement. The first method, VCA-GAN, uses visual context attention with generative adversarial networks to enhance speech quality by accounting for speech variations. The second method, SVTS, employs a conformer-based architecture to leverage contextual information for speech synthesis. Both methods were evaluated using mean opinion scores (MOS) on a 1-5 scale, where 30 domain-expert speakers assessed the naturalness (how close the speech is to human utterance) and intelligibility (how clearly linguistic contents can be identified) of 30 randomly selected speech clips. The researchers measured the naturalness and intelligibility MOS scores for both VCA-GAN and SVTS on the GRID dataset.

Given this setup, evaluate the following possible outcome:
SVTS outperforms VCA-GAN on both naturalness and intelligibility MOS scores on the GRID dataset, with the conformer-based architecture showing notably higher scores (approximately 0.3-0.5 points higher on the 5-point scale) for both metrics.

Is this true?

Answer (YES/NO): NO